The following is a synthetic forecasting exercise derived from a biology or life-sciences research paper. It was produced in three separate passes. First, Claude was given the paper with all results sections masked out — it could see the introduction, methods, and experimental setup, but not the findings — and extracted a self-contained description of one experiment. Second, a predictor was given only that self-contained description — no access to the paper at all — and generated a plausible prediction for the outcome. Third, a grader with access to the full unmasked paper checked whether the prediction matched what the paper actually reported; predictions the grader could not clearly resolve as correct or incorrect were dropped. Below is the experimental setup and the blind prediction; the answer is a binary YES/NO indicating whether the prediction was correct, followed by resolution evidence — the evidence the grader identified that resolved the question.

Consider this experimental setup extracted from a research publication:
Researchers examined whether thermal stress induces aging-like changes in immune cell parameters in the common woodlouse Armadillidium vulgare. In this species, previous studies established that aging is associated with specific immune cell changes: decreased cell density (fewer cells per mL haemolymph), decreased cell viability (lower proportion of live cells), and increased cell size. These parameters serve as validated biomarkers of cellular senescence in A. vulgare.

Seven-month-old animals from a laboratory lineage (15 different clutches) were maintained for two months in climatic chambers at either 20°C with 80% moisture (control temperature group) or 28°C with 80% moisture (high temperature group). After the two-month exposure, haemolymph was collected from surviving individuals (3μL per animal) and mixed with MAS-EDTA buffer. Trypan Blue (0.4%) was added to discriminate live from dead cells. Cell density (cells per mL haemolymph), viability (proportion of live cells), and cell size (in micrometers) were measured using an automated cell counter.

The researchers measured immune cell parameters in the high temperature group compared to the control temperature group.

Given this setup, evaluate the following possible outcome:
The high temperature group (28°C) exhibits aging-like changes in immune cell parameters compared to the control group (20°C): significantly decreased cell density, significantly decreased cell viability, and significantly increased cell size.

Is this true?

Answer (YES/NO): NO